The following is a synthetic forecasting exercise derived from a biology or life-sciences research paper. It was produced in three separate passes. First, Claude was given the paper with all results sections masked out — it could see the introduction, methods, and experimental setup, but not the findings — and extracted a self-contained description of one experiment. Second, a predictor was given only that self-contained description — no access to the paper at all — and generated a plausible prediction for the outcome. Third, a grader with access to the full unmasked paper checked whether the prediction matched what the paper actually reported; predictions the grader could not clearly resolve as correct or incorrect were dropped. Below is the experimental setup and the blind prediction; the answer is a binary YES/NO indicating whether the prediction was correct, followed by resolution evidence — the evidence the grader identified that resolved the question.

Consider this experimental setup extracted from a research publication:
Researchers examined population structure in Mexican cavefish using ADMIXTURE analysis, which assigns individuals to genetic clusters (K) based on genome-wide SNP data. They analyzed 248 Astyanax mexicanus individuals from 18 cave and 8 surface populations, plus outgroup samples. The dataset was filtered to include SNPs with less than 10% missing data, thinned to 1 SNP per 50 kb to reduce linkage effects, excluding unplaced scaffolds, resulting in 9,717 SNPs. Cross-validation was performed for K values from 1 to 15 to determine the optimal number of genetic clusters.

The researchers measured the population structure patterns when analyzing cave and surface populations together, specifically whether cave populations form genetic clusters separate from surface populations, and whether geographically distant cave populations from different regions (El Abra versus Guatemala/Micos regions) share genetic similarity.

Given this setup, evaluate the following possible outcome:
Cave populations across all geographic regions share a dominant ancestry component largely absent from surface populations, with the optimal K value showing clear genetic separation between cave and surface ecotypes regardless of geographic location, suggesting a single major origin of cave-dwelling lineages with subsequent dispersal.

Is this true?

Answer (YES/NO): NO